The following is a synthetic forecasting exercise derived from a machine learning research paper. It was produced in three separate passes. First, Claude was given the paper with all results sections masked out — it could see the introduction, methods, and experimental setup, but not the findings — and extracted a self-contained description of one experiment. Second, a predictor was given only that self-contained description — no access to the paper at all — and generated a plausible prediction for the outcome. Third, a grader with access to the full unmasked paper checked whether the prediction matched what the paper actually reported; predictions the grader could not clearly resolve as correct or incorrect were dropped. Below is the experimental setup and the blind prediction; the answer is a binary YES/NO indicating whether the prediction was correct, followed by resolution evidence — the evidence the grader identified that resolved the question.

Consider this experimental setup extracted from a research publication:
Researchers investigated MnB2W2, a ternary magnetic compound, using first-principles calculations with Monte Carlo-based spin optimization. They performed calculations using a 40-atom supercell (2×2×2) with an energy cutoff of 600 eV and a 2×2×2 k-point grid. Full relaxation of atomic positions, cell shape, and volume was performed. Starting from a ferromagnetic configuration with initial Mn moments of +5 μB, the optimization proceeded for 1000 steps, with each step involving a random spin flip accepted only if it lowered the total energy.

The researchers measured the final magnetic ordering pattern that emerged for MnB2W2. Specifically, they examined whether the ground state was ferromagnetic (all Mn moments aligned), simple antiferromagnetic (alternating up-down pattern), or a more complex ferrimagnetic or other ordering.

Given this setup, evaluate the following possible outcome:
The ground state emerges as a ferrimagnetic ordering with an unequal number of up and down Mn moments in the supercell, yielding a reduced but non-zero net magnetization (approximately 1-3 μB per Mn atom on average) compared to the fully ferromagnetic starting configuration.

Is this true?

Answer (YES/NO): NO